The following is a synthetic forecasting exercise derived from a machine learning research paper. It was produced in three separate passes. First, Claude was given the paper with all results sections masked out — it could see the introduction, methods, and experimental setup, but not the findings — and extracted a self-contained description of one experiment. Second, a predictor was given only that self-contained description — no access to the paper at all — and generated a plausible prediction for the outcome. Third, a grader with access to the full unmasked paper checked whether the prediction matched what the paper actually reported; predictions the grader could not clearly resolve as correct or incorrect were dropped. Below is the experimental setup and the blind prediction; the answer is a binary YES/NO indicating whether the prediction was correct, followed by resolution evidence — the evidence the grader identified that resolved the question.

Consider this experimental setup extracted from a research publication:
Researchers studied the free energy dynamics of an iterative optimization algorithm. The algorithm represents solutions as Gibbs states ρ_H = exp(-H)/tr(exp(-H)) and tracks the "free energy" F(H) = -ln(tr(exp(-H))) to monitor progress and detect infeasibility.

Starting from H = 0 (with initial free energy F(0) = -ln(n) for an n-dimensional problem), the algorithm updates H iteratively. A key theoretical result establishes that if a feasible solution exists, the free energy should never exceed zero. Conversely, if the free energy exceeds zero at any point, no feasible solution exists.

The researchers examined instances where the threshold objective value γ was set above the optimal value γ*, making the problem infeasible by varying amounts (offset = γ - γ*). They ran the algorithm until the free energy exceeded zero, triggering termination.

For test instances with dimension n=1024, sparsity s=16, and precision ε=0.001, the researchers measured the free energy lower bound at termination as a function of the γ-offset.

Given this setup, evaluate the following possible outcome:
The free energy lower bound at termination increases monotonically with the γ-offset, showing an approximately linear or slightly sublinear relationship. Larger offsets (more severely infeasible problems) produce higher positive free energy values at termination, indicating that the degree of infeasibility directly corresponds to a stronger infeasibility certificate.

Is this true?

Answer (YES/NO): NO